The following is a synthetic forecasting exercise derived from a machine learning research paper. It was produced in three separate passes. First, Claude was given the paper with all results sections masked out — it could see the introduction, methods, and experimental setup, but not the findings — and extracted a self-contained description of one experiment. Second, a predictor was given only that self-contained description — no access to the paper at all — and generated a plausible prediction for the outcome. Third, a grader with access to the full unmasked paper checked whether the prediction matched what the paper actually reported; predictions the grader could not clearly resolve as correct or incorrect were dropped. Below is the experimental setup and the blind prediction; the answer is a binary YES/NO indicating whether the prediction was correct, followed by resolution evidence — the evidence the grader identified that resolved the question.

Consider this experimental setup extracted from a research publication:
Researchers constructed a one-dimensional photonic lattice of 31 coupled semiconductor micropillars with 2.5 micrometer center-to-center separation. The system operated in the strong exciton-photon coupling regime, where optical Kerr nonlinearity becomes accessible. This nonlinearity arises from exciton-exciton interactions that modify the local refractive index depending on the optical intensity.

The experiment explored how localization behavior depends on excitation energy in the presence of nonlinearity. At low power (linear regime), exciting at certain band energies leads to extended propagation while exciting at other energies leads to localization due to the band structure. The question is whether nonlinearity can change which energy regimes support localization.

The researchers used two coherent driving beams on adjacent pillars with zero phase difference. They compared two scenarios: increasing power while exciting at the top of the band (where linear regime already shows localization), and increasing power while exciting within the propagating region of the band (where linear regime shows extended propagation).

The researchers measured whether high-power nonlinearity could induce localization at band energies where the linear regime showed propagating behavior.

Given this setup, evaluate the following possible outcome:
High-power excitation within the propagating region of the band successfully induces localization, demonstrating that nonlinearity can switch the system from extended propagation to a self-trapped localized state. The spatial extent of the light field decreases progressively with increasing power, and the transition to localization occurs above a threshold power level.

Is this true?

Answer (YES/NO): NO